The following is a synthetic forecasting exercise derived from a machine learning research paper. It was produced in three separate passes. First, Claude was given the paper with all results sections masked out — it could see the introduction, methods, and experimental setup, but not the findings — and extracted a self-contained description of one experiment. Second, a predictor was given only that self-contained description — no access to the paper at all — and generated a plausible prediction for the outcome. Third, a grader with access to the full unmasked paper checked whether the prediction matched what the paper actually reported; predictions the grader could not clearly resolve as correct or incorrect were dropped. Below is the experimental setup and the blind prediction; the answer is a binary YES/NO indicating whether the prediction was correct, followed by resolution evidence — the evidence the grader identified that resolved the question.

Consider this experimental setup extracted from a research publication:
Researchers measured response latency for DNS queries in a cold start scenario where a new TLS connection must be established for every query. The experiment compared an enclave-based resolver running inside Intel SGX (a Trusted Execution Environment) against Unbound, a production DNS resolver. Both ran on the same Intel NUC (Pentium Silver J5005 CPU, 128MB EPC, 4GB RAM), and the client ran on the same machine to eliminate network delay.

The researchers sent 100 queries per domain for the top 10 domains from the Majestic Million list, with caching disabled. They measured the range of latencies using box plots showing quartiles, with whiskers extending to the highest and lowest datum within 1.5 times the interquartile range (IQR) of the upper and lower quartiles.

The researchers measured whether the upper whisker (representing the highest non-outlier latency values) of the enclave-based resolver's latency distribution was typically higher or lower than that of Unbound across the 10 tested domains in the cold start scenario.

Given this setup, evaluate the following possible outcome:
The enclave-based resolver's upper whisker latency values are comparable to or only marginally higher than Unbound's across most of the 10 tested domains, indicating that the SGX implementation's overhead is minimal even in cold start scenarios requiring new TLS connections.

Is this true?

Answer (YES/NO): NO